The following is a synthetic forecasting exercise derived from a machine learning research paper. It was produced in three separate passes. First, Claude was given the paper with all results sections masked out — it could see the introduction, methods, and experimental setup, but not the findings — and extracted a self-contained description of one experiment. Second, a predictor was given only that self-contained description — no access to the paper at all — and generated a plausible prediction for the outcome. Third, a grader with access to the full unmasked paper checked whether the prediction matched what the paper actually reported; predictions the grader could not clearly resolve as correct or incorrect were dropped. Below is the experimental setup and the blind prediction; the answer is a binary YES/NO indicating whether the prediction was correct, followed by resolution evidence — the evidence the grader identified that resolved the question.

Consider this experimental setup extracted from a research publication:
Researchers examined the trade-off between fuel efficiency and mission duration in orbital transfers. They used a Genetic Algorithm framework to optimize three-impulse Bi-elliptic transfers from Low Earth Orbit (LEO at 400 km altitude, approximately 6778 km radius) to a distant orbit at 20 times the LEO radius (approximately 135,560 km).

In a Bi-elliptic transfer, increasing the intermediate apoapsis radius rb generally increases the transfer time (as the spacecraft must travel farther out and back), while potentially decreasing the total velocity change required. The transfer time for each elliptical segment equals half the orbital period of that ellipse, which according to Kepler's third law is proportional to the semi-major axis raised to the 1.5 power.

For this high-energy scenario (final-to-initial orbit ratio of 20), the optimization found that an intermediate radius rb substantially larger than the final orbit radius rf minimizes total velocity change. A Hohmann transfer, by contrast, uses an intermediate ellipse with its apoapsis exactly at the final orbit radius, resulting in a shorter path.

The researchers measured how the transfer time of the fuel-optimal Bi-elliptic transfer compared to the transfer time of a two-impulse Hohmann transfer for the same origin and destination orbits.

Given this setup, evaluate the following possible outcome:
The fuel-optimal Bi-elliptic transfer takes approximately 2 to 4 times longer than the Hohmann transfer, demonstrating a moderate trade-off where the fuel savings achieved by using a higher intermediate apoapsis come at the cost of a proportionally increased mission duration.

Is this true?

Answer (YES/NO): NO